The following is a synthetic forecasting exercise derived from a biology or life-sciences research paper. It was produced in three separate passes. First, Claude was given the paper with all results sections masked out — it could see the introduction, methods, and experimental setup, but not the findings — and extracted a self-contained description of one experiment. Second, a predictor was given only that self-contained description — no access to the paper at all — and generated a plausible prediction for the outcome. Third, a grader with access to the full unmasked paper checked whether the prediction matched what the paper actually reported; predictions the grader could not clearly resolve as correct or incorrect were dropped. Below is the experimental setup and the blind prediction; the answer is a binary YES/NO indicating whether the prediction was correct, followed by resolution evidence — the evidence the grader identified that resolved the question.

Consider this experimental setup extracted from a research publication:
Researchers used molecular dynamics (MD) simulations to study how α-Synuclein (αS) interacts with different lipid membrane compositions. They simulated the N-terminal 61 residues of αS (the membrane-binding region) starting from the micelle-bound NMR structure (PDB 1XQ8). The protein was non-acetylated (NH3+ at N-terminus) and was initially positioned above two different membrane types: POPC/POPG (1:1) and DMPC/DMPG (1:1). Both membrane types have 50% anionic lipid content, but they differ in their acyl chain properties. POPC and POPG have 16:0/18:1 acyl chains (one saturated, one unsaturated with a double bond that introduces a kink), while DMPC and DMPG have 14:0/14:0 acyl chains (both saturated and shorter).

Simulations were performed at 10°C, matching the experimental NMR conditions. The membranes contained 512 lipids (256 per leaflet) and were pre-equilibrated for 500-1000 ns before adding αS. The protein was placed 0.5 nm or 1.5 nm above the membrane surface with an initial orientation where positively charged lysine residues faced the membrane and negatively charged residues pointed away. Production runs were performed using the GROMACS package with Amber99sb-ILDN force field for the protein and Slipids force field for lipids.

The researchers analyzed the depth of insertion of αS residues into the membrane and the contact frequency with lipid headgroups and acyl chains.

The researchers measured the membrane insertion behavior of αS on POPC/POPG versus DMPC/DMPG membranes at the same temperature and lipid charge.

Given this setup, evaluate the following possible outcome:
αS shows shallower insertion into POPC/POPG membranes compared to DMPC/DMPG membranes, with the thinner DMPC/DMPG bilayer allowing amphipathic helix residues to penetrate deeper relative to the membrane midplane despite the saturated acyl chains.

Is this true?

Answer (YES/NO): NO